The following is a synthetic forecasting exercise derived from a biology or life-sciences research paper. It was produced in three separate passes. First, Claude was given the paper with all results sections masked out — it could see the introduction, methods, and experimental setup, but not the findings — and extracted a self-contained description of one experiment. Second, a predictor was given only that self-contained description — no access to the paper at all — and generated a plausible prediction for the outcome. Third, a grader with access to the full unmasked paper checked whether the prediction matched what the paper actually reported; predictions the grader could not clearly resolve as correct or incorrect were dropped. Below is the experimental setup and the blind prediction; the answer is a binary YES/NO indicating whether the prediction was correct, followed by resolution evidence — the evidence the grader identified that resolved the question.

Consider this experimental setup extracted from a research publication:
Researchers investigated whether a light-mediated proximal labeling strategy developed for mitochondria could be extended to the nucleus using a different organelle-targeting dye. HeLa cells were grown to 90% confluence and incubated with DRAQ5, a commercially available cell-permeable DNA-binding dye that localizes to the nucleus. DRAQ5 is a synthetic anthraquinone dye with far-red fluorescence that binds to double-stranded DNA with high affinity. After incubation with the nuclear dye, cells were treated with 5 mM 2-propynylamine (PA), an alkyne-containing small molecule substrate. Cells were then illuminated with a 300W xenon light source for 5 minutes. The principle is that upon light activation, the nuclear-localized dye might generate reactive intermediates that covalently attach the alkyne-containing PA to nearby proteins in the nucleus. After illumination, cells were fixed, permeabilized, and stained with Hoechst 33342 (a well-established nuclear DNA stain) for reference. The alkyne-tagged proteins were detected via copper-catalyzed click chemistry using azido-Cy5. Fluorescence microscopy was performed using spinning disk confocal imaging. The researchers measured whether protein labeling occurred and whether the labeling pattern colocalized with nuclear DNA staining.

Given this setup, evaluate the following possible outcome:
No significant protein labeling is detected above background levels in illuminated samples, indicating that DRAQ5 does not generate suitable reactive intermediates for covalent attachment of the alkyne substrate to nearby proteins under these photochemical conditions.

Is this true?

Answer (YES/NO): NO